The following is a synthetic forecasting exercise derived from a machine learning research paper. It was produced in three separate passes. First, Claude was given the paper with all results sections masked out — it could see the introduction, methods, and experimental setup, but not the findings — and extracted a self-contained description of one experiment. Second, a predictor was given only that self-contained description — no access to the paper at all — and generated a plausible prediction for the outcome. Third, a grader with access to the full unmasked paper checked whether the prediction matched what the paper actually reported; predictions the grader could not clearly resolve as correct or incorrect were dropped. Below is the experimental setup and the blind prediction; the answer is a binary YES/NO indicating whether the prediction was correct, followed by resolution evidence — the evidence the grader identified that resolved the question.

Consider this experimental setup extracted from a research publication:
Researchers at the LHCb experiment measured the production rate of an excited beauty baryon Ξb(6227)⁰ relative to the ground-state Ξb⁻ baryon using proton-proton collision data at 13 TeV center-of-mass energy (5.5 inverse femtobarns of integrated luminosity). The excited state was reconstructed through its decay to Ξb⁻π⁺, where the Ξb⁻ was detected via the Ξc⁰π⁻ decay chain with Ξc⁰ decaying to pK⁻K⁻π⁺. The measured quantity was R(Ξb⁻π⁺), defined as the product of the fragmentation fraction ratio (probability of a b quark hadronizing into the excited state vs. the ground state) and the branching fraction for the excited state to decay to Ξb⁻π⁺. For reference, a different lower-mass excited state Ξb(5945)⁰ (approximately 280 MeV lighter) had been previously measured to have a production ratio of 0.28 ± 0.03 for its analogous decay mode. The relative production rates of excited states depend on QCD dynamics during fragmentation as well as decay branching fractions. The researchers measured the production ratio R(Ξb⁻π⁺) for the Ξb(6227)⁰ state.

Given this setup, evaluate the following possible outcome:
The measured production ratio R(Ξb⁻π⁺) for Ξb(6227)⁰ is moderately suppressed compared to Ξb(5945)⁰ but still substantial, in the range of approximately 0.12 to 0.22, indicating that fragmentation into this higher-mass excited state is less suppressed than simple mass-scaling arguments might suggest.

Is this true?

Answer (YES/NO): NO